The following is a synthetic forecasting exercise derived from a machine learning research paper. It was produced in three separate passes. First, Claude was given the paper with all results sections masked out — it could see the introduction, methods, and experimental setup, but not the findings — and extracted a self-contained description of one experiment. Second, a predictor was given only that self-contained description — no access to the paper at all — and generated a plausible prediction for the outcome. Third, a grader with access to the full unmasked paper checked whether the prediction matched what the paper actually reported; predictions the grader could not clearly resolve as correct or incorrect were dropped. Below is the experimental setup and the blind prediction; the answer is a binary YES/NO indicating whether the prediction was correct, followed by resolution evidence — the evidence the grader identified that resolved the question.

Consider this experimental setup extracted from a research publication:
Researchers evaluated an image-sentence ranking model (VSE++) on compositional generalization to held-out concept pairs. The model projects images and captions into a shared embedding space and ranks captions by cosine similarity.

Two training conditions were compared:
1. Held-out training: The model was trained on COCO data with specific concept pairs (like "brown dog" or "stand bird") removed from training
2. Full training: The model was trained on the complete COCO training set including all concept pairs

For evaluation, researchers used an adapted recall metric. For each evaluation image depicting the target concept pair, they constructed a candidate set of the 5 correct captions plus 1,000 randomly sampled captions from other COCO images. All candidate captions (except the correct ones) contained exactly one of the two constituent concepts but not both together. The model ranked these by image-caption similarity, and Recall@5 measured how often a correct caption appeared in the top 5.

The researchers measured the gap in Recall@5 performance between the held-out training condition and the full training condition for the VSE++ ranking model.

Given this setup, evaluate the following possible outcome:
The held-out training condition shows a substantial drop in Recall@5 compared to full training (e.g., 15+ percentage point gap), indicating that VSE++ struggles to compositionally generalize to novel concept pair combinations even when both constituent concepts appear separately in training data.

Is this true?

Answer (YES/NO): NO